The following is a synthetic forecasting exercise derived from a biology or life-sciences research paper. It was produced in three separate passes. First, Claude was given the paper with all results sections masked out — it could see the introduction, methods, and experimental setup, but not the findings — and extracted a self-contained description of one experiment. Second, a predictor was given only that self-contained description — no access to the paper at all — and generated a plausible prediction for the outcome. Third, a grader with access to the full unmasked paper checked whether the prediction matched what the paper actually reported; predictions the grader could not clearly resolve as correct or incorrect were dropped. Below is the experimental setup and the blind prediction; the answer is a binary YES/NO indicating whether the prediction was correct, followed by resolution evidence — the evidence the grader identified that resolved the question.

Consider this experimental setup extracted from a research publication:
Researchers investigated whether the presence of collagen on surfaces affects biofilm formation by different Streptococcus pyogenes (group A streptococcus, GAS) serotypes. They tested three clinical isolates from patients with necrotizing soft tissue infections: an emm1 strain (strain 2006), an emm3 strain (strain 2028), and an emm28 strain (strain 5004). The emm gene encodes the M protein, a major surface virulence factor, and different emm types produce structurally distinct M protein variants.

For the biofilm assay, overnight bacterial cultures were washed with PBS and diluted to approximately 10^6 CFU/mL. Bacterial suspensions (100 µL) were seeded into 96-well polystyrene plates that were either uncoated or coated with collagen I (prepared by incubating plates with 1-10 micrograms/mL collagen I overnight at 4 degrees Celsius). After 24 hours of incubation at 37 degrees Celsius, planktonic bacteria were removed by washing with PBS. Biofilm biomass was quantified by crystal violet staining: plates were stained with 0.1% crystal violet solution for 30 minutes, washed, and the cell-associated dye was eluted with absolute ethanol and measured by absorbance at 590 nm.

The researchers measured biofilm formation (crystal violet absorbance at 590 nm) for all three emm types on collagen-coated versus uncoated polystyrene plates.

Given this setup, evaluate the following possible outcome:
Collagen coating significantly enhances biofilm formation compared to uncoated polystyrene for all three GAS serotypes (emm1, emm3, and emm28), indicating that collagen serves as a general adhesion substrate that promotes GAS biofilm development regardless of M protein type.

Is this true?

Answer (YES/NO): NO